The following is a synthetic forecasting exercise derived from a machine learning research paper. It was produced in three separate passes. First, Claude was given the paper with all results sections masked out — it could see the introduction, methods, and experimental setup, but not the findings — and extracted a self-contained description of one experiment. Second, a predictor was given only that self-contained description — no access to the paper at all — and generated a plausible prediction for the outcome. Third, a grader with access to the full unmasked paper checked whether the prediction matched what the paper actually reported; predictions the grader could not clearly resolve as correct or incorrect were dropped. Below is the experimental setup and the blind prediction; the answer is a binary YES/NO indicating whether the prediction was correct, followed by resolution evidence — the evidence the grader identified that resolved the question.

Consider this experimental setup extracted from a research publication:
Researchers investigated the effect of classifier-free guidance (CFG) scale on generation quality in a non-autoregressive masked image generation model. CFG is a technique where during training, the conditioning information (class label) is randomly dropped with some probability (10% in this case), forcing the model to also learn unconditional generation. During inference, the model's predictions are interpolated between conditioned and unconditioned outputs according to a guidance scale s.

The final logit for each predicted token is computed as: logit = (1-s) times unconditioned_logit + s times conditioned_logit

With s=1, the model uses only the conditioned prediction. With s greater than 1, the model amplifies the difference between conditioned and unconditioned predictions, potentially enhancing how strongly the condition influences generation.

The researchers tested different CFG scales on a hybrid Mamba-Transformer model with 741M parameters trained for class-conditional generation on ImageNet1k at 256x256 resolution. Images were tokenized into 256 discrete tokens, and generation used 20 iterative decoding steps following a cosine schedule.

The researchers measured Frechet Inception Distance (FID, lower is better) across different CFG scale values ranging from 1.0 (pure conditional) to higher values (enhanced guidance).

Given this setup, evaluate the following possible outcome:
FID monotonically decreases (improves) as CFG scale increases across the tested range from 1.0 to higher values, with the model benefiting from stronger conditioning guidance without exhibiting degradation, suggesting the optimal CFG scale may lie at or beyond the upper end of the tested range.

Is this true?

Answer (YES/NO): NO